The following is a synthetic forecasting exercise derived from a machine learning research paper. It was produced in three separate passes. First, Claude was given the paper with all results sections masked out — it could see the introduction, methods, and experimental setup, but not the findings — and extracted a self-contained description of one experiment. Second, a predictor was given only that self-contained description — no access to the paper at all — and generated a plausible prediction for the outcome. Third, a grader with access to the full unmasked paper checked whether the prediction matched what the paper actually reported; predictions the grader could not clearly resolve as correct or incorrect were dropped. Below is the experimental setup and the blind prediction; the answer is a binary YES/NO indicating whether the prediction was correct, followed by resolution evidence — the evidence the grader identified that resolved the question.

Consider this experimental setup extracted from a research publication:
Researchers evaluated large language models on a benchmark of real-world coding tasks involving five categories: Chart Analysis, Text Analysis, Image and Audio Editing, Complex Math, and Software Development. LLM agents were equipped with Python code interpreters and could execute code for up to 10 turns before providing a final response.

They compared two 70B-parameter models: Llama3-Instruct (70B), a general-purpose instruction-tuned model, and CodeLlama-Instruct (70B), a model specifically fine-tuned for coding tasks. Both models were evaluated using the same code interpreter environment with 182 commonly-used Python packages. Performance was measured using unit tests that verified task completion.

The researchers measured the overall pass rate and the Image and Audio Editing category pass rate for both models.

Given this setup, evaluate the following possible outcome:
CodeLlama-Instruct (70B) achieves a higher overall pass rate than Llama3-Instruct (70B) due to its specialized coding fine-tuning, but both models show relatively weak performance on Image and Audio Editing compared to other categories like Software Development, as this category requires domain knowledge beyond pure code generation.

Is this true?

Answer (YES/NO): NO